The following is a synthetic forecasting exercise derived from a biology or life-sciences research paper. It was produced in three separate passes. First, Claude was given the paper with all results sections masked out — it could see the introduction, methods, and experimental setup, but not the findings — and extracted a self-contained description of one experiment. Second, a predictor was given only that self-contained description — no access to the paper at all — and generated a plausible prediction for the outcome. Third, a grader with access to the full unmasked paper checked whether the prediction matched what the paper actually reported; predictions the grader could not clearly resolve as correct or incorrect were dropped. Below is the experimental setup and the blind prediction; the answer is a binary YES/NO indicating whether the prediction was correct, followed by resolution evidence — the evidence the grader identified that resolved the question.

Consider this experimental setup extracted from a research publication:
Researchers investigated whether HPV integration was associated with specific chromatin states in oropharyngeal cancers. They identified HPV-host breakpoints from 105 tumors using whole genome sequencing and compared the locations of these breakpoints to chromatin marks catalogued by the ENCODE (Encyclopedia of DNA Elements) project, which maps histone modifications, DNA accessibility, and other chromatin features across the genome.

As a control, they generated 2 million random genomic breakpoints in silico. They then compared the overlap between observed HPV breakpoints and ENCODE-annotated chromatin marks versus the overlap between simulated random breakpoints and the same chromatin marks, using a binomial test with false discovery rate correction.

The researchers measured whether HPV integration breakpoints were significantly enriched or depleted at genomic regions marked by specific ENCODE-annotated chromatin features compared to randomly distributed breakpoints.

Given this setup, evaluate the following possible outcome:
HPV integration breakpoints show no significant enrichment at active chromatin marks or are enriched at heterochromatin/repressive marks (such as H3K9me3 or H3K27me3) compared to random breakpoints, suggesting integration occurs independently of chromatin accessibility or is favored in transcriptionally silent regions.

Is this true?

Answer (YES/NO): NO